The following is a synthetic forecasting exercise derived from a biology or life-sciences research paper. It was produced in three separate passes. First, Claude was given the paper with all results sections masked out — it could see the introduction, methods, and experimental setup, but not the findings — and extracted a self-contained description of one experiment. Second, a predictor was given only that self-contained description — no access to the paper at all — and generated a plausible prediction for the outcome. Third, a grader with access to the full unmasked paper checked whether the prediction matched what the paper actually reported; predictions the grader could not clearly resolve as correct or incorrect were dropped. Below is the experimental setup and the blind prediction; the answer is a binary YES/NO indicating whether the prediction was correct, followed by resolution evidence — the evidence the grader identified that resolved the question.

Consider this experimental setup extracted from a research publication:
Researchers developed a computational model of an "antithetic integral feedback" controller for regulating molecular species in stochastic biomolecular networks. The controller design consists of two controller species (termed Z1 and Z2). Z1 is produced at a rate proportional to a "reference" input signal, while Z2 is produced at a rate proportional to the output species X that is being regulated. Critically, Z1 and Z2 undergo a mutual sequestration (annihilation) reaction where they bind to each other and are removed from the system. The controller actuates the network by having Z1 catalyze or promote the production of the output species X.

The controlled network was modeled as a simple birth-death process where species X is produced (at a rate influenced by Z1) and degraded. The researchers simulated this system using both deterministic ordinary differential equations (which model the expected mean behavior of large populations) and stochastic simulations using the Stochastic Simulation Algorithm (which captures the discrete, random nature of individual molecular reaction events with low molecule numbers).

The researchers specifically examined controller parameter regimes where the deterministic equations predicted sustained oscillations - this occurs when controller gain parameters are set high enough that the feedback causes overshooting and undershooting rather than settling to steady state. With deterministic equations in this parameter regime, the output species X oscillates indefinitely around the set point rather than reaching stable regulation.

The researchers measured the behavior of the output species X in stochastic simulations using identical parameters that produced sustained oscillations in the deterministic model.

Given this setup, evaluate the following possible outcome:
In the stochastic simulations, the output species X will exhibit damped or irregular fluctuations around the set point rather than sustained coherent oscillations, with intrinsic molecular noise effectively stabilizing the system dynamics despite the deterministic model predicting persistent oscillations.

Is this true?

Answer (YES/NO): YES